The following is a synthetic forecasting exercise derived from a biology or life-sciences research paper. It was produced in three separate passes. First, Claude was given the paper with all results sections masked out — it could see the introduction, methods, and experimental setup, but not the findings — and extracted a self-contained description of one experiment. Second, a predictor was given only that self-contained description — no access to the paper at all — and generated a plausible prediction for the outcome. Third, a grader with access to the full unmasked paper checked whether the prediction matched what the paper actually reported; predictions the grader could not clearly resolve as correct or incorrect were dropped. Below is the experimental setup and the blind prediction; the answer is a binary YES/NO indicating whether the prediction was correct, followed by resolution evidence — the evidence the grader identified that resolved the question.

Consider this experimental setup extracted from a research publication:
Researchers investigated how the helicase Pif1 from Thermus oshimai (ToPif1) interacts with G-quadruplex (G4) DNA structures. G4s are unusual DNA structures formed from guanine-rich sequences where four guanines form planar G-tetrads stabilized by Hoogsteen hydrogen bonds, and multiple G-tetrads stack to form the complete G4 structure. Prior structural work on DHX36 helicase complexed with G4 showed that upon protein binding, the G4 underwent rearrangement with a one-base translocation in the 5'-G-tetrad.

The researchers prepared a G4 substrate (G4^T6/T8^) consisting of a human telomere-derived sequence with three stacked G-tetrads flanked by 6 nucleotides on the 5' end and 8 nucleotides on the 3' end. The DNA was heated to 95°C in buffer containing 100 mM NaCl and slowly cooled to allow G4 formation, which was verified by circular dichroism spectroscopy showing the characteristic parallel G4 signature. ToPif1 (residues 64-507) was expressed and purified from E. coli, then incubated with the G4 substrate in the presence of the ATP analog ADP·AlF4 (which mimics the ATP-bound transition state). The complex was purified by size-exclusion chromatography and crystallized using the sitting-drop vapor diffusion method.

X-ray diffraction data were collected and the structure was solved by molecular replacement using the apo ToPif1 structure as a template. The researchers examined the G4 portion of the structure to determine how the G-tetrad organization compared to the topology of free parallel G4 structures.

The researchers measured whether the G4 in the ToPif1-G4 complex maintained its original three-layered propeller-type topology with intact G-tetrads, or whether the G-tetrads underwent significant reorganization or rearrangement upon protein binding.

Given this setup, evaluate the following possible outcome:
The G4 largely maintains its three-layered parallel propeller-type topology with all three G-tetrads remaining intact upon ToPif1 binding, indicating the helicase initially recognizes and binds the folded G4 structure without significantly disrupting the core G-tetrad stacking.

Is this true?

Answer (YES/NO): YES